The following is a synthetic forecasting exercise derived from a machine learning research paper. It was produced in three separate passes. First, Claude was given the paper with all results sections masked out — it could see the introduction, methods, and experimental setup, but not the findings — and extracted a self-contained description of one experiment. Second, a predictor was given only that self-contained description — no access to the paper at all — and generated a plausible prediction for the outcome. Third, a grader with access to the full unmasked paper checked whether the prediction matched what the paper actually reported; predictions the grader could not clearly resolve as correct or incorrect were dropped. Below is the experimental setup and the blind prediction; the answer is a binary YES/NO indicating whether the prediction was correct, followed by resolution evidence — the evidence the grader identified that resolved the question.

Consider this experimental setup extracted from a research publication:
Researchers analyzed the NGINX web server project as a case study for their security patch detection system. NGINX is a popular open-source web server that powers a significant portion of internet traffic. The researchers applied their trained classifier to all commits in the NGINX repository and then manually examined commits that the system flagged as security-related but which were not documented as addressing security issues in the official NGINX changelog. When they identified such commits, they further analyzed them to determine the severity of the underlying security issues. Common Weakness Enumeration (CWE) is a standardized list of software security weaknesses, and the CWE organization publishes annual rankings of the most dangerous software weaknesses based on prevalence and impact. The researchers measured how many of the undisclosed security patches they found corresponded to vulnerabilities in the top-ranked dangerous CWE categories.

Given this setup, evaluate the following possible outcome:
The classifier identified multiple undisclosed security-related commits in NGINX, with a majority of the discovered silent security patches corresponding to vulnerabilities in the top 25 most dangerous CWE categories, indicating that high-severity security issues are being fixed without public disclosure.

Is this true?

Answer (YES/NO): NO